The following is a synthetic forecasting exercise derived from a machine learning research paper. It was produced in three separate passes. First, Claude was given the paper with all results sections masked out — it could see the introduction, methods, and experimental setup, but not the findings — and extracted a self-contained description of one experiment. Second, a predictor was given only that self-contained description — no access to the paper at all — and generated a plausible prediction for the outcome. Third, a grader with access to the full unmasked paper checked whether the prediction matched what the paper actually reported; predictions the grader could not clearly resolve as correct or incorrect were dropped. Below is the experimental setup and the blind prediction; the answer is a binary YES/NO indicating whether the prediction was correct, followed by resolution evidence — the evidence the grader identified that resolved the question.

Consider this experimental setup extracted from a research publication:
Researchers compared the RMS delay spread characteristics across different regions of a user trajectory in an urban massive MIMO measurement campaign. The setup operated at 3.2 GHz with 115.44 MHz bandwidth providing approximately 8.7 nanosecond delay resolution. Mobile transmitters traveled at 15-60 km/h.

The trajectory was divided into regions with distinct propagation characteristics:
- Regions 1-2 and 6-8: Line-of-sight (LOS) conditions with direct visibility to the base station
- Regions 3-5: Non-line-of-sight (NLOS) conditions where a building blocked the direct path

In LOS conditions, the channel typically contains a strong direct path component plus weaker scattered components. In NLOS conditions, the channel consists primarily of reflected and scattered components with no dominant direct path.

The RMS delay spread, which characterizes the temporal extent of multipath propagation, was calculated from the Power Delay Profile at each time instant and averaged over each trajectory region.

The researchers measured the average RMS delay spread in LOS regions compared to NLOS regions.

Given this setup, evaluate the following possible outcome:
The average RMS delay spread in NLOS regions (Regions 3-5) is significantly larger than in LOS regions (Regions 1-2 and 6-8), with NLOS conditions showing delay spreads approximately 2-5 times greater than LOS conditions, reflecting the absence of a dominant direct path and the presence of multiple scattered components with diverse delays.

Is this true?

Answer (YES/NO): NO